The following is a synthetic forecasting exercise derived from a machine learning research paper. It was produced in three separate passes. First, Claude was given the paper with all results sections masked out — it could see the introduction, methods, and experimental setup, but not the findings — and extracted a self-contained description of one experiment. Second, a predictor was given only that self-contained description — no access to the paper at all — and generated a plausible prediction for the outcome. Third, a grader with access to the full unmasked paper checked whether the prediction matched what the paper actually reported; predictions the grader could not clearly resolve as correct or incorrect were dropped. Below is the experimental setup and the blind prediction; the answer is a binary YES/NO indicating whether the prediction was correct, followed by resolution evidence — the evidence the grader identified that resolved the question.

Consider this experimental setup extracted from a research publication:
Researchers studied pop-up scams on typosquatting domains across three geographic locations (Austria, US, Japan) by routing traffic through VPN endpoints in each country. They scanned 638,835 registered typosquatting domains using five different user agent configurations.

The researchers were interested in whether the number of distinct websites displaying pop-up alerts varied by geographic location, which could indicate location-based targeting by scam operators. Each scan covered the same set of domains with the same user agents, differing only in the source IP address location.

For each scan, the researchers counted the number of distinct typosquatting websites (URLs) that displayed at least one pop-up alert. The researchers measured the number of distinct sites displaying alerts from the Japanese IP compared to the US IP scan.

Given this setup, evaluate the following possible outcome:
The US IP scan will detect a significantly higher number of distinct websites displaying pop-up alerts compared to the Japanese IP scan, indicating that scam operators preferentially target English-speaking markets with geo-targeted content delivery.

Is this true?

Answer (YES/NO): NO